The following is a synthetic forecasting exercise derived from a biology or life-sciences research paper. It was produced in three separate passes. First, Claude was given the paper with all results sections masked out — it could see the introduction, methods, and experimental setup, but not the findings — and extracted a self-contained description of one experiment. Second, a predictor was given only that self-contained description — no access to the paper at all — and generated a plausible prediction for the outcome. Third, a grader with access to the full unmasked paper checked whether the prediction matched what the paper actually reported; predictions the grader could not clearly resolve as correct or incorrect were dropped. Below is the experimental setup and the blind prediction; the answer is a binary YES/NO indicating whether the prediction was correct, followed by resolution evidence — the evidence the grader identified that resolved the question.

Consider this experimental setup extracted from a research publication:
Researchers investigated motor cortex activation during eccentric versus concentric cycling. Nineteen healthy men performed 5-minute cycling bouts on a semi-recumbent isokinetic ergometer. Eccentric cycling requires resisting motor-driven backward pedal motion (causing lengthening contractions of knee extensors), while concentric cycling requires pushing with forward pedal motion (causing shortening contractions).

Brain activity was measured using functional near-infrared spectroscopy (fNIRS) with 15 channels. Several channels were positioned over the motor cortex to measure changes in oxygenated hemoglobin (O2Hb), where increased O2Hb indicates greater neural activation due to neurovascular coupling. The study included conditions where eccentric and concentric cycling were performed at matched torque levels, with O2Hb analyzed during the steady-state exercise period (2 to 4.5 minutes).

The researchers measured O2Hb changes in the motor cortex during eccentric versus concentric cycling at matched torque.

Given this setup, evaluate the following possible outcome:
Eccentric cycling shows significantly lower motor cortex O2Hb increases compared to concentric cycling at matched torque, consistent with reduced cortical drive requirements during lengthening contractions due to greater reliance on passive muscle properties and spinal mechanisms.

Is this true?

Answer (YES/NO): NO